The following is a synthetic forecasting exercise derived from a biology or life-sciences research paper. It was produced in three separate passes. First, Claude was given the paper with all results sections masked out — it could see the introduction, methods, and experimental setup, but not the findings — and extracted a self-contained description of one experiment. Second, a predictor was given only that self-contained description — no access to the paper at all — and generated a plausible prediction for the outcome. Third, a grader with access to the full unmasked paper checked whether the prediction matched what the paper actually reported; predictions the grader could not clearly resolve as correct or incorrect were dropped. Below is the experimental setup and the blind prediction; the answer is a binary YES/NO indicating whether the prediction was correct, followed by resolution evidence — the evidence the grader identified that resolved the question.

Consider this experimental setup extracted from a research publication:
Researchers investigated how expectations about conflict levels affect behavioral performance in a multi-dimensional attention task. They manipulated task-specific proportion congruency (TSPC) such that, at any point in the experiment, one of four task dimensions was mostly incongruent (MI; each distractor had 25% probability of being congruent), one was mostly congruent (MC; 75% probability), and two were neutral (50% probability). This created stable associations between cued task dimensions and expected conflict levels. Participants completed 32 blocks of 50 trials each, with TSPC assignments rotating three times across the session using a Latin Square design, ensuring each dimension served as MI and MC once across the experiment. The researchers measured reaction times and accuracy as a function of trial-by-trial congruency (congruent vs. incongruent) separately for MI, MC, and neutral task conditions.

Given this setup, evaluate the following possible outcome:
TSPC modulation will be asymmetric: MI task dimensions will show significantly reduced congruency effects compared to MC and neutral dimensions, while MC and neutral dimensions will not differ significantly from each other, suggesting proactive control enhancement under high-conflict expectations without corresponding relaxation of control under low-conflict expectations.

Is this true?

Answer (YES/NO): NO